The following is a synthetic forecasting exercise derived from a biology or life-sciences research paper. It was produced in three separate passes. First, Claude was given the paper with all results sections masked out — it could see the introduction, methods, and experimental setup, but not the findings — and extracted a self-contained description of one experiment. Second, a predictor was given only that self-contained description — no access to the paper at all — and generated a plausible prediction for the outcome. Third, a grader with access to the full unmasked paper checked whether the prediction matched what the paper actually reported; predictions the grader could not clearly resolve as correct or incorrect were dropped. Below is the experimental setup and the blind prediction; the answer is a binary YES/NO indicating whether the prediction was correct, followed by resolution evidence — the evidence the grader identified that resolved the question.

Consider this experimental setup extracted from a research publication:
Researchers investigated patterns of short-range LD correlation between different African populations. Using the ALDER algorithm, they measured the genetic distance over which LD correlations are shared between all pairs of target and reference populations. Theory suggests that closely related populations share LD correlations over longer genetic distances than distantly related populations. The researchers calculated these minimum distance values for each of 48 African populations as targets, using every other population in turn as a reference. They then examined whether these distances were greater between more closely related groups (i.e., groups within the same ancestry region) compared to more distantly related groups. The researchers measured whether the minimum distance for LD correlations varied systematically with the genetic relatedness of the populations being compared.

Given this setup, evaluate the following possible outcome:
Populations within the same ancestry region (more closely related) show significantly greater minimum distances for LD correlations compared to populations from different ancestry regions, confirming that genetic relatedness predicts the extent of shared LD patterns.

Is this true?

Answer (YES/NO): YES